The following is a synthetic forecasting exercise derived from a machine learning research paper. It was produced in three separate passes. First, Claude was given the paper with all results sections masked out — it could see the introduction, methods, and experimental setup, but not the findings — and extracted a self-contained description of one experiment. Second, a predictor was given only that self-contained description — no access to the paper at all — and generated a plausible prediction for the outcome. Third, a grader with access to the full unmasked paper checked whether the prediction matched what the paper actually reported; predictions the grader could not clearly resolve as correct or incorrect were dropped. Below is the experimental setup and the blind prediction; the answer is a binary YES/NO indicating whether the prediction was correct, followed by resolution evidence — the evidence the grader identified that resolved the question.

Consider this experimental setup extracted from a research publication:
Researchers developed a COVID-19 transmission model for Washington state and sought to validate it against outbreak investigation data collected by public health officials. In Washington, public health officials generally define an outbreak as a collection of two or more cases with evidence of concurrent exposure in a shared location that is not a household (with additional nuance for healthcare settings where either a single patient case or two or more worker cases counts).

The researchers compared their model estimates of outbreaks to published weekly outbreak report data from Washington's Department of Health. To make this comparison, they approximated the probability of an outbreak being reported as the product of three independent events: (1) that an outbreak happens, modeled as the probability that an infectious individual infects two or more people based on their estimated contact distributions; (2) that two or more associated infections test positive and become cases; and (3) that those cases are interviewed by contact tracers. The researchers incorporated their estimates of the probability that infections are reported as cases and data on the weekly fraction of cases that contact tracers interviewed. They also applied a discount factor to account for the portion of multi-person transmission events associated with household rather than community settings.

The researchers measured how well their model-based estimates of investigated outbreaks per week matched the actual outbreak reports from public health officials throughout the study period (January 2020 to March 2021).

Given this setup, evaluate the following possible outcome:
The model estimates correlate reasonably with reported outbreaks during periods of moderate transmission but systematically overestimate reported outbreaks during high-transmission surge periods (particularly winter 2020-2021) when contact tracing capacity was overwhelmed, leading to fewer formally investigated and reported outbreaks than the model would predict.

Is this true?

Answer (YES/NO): NO